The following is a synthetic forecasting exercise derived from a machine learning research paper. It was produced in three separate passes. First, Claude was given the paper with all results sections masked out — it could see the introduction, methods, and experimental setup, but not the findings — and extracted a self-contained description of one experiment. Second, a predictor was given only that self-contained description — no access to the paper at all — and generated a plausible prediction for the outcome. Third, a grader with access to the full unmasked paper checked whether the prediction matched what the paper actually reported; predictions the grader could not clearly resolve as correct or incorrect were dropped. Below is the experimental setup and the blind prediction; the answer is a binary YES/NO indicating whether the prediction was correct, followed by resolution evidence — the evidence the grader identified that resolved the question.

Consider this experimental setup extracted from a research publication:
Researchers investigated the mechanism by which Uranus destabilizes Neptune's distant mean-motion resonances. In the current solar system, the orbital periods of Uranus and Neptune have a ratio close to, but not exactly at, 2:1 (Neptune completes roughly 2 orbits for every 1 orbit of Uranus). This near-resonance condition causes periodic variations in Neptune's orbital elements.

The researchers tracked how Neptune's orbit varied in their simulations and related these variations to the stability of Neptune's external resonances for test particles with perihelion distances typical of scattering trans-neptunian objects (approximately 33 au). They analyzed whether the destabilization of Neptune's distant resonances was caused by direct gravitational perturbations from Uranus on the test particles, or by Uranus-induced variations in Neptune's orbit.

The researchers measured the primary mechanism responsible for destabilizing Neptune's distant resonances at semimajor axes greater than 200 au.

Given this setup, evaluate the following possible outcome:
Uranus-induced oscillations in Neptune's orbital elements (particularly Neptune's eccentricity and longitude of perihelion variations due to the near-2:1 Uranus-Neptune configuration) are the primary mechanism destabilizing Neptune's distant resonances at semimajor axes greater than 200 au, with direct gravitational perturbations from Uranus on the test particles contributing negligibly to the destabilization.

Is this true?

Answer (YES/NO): NO